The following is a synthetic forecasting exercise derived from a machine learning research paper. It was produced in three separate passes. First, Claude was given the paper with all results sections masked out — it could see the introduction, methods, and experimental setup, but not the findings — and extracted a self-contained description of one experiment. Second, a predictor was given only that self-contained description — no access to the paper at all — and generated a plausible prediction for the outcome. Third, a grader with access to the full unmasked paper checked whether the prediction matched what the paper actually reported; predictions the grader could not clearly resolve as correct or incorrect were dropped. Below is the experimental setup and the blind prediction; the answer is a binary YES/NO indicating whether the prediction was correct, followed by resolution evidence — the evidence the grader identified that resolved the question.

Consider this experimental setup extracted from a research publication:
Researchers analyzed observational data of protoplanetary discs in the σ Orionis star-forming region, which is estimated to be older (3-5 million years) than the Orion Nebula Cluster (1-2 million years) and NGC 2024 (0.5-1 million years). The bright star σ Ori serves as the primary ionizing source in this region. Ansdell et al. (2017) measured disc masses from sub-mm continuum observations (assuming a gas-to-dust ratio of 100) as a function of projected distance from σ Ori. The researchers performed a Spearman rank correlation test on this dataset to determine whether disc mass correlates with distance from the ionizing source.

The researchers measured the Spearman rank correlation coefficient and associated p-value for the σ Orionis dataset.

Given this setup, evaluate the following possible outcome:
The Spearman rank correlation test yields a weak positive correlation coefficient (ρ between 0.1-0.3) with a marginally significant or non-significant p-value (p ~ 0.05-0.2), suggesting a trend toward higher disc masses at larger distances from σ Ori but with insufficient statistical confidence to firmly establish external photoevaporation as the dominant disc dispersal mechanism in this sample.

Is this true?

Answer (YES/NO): NO